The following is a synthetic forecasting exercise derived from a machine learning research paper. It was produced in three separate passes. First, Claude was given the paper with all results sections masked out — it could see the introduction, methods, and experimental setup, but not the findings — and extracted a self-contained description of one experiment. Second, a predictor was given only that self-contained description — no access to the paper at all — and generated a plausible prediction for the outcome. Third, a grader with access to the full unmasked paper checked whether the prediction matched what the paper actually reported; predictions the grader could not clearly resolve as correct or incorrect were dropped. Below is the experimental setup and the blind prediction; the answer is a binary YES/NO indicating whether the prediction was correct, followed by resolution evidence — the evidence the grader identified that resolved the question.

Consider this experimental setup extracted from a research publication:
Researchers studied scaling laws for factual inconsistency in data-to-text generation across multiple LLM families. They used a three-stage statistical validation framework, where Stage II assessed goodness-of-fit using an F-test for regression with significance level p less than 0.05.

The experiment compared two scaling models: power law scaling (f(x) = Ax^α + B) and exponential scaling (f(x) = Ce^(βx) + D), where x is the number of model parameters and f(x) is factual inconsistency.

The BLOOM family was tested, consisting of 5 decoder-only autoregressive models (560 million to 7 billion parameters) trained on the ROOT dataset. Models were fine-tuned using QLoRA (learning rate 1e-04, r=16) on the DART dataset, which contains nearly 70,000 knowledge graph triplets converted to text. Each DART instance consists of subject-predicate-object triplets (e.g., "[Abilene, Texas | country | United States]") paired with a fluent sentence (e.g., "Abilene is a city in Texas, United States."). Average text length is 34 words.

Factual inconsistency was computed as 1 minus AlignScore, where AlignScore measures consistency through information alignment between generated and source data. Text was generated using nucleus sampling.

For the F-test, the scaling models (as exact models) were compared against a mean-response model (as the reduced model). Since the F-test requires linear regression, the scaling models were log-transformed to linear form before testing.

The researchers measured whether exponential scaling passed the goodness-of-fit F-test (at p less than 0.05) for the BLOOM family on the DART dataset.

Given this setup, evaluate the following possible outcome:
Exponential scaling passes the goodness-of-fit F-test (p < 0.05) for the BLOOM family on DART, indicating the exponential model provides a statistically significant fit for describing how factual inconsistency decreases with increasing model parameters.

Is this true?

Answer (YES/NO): NO